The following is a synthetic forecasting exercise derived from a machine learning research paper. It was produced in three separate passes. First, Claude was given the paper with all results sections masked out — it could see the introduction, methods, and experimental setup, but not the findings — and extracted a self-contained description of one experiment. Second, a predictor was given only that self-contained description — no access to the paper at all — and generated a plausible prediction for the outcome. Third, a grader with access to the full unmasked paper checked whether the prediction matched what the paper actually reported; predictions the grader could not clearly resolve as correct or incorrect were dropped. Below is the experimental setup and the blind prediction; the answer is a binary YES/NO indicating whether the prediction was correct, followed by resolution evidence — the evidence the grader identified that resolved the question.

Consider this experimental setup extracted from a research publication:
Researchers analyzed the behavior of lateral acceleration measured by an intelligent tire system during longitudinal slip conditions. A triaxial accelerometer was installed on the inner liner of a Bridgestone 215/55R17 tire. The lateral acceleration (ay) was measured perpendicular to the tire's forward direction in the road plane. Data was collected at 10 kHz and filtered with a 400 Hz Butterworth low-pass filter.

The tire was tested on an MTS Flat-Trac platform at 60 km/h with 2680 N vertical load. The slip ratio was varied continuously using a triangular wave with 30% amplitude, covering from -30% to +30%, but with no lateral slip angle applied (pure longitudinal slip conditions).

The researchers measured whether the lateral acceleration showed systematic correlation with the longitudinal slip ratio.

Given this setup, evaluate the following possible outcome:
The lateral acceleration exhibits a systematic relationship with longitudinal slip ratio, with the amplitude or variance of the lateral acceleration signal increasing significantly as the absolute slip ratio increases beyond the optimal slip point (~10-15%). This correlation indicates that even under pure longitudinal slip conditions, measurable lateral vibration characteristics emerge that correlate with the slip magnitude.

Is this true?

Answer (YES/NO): NO